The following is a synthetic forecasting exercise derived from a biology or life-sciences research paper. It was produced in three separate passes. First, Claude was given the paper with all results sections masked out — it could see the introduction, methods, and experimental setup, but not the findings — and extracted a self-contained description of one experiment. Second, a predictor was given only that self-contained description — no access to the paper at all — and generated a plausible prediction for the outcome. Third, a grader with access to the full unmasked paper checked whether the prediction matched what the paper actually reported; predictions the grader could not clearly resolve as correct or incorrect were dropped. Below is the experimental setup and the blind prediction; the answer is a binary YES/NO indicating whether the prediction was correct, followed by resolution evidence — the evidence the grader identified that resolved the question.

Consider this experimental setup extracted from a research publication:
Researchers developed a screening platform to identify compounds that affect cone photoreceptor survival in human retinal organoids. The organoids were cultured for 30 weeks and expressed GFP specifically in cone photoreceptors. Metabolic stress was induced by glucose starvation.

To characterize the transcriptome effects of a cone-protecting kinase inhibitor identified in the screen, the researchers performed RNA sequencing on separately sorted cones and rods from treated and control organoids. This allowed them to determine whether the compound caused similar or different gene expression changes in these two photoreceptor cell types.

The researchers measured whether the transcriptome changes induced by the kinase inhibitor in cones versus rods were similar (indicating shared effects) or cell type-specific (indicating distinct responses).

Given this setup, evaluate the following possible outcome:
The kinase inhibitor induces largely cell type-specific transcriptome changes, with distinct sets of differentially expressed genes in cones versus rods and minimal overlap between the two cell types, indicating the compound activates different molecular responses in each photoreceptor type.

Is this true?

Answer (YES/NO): YES